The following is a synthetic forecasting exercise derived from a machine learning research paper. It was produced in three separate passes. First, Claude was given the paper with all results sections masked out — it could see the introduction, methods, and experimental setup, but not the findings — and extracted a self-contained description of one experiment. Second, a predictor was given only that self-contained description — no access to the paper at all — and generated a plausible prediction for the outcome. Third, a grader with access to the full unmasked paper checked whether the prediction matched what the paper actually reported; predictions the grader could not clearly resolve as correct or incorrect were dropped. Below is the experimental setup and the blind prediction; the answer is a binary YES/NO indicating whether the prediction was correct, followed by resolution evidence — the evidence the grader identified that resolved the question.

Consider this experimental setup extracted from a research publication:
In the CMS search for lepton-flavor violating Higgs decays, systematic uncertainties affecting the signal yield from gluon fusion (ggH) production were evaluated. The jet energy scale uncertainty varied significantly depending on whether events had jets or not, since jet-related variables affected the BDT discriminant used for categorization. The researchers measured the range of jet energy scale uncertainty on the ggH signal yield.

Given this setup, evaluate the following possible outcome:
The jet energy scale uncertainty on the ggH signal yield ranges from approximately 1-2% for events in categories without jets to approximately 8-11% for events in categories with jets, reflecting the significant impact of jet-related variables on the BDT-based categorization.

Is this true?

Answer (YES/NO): NO